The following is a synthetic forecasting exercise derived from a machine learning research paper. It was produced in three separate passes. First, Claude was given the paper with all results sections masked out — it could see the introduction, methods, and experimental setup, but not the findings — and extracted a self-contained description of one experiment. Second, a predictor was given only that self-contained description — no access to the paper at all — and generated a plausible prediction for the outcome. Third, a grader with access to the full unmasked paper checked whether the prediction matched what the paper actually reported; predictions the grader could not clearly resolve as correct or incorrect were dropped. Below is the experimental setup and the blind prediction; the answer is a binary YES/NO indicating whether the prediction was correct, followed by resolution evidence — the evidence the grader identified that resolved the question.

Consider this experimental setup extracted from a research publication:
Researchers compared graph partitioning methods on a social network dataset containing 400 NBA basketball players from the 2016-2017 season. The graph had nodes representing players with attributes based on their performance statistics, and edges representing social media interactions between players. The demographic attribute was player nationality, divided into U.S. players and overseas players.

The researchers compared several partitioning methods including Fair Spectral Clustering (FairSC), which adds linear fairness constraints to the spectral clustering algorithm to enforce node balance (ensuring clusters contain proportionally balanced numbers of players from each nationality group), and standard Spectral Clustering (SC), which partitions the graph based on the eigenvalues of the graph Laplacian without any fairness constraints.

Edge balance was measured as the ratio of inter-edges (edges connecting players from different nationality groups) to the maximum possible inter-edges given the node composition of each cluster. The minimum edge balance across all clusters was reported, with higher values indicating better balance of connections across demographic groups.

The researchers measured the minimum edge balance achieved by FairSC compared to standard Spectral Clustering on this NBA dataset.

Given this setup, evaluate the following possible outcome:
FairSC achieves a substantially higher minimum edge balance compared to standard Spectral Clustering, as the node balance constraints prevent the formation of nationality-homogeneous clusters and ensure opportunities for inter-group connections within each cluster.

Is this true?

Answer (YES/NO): NO